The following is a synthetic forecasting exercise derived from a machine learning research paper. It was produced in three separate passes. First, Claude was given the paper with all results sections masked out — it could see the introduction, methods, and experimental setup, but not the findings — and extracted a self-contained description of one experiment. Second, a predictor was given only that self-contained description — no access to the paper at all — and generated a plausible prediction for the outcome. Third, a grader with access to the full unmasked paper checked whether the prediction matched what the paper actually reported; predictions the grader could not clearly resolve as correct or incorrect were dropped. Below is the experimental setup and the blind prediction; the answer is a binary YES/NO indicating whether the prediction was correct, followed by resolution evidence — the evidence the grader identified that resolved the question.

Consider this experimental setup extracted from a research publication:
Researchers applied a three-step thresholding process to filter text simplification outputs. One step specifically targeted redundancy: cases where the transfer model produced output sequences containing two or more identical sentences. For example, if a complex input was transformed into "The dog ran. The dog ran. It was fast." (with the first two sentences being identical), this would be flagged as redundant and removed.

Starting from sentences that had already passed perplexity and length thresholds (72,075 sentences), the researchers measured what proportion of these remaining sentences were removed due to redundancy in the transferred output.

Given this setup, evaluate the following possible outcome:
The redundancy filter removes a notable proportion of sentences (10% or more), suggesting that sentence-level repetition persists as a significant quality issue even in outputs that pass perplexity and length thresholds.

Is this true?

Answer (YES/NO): NO